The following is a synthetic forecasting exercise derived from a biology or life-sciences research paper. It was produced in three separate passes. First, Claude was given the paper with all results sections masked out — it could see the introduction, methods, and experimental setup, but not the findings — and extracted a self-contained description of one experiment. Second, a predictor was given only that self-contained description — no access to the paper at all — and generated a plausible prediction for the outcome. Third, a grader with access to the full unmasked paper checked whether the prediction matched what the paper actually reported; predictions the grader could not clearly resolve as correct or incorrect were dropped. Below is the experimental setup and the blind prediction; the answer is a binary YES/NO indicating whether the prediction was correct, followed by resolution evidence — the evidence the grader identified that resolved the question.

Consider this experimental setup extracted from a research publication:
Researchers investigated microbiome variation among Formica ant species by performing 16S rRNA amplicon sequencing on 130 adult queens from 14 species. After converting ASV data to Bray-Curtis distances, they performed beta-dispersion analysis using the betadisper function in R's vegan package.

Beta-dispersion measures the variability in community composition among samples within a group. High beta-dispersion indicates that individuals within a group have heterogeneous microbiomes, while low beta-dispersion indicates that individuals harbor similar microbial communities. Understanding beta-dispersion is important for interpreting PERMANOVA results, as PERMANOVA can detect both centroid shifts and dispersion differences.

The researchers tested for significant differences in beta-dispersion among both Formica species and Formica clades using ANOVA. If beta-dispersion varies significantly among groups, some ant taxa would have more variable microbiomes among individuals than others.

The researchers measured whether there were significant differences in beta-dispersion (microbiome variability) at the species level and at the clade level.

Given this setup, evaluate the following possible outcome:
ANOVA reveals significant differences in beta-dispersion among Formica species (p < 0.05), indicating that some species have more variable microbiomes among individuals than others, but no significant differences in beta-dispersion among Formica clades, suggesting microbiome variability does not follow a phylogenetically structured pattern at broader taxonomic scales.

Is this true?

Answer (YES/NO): NO